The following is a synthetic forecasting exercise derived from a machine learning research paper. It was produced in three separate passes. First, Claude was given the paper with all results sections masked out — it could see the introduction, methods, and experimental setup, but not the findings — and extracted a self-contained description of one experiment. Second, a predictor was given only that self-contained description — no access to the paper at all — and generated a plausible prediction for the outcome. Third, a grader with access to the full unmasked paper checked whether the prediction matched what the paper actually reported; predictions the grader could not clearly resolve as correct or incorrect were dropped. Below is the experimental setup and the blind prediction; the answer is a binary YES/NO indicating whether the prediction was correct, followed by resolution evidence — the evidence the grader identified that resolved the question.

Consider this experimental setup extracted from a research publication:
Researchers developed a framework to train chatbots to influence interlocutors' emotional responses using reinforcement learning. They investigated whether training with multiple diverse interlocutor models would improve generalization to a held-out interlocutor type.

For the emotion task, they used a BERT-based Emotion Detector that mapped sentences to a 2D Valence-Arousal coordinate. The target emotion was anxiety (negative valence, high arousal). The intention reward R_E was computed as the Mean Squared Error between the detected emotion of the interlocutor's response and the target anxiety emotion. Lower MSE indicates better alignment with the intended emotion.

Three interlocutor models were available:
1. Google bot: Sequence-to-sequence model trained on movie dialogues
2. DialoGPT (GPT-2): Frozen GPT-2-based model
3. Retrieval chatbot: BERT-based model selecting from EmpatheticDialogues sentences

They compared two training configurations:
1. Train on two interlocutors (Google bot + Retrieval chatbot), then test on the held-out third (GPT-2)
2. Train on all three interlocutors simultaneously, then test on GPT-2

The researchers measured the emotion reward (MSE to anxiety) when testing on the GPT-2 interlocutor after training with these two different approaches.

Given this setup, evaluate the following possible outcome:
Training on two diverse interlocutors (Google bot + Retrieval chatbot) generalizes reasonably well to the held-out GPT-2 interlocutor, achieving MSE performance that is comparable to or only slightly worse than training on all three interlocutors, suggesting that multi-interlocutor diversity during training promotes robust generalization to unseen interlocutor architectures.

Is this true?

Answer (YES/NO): YES